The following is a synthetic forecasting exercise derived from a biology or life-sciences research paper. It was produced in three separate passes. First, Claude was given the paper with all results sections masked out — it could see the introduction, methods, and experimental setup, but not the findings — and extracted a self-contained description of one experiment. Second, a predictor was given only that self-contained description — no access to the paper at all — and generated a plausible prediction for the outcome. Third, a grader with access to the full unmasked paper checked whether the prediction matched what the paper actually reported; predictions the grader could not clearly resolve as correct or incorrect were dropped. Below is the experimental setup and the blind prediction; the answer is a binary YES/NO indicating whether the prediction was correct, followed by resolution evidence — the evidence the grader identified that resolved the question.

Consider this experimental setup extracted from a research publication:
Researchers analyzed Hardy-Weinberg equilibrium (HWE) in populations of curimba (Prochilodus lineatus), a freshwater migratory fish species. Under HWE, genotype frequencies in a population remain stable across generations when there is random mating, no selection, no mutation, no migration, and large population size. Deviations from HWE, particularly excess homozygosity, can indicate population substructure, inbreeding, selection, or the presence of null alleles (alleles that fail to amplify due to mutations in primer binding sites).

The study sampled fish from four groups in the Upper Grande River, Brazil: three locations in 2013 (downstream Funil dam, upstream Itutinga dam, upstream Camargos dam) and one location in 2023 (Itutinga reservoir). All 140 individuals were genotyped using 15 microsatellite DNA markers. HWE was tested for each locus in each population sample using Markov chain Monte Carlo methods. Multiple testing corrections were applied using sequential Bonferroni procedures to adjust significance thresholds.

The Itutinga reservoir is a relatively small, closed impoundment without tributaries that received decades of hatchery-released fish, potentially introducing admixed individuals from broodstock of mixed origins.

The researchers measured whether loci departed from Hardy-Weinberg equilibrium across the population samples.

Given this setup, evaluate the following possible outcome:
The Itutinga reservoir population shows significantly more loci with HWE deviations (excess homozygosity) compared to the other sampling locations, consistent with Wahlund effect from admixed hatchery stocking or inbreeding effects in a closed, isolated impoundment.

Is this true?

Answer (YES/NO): NO